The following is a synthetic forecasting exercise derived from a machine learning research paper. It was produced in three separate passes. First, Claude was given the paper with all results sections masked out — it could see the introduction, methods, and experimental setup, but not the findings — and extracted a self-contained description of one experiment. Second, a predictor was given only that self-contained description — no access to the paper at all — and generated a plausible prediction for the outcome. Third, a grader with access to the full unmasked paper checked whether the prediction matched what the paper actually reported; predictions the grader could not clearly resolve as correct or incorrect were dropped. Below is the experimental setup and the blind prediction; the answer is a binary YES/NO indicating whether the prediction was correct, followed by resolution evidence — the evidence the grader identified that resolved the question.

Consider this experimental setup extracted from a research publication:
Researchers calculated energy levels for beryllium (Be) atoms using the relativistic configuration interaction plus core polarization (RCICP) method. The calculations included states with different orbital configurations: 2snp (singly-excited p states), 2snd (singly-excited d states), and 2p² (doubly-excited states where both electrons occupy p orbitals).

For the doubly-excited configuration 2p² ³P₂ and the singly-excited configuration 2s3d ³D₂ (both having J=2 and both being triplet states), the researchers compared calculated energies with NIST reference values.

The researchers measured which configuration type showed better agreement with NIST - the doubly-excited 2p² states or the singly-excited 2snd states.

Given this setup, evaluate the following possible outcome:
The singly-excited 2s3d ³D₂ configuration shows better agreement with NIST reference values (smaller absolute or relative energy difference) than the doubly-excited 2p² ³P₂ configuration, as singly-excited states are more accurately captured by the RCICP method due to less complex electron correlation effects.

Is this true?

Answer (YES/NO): NO